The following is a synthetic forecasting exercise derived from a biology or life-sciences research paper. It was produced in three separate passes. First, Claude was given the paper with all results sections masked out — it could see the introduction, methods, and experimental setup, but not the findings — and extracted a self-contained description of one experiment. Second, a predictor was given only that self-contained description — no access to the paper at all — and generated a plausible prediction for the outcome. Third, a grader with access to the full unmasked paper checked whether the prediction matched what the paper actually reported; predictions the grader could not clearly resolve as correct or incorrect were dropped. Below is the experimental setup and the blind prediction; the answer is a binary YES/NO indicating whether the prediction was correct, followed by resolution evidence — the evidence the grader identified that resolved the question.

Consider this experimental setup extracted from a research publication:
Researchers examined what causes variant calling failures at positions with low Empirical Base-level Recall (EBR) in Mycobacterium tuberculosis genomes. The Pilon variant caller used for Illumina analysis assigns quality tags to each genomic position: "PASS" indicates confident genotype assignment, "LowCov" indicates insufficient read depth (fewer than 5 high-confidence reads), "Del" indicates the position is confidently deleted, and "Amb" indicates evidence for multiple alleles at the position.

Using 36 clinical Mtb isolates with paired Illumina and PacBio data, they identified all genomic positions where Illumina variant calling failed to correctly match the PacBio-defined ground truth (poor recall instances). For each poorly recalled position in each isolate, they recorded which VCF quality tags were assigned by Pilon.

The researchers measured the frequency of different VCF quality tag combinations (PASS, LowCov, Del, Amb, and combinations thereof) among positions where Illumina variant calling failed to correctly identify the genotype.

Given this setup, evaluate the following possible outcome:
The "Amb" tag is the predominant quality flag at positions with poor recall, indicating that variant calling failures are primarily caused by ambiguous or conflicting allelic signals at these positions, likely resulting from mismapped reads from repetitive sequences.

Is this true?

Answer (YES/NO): NO